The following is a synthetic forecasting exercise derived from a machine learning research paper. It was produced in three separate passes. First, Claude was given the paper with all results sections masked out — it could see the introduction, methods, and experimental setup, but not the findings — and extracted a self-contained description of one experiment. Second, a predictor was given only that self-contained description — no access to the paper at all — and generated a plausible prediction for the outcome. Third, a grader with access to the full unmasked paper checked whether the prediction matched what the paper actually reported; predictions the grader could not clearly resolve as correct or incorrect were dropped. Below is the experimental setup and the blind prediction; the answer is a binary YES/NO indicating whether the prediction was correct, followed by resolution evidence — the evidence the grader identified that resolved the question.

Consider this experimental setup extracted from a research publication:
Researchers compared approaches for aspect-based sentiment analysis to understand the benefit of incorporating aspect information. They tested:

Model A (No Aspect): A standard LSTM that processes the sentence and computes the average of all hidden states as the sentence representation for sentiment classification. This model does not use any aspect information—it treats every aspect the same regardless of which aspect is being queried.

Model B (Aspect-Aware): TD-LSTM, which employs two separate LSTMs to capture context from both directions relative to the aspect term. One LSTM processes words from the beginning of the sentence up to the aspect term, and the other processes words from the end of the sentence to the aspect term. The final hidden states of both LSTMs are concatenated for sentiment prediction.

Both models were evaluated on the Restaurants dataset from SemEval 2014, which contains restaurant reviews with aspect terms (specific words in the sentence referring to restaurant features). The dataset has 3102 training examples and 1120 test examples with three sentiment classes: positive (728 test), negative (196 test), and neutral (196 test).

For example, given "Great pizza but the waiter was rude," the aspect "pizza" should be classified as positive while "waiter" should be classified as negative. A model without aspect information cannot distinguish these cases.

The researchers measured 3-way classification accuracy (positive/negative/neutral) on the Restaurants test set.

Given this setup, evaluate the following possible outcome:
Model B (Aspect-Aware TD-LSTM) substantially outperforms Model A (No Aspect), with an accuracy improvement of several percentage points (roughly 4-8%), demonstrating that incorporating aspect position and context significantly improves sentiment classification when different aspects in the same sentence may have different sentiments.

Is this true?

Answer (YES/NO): NO